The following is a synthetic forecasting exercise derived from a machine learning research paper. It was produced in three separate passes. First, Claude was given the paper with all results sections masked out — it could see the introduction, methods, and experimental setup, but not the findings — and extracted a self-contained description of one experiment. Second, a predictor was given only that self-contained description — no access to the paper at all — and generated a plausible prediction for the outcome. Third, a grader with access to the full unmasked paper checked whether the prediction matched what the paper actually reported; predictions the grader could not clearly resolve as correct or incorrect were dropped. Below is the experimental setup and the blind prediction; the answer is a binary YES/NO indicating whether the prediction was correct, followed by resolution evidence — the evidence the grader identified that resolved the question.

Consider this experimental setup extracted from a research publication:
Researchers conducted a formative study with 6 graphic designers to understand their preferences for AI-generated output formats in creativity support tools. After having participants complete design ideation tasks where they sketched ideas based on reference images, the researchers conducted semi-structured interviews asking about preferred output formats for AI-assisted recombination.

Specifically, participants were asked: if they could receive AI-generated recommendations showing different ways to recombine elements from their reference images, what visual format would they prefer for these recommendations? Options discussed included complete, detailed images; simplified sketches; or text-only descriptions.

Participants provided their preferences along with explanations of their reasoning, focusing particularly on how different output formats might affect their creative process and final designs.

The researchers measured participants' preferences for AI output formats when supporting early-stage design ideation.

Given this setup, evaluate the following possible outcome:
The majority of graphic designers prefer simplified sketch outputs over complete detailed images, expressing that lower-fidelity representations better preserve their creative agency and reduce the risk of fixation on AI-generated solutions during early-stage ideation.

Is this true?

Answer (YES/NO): YES